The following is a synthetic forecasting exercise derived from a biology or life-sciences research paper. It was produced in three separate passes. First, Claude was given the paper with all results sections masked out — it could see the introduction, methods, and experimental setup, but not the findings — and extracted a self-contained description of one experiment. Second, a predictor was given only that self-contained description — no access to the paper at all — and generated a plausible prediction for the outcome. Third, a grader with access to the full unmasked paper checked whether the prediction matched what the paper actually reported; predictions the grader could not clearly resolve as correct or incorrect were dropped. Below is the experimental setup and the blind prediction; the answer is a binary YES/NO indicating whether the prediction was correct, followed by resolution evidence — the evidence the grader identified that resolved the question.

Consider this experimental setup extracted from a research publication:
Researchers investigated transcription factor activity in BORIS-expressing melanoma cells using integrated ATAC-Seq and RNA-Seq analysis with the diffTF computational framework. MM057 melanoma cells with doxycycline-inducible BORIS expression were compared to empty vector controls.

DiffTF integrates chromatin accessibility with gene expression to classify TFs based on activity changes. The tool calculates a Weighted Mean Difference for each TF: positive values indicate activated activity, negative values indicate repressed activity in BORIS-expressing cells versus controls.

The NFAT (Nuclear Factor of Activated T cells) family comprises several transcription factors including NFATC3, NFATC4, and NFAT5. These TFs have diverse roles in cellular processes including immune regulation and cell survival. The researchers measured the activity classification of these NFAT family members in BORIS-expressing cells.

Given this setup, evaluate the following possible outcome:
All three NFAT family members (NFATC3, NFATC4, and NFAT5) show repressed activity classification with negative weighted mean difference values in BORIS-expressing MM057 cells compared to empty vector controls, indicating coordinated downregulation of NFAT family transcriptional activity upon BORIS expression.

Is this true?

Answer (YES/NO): NO